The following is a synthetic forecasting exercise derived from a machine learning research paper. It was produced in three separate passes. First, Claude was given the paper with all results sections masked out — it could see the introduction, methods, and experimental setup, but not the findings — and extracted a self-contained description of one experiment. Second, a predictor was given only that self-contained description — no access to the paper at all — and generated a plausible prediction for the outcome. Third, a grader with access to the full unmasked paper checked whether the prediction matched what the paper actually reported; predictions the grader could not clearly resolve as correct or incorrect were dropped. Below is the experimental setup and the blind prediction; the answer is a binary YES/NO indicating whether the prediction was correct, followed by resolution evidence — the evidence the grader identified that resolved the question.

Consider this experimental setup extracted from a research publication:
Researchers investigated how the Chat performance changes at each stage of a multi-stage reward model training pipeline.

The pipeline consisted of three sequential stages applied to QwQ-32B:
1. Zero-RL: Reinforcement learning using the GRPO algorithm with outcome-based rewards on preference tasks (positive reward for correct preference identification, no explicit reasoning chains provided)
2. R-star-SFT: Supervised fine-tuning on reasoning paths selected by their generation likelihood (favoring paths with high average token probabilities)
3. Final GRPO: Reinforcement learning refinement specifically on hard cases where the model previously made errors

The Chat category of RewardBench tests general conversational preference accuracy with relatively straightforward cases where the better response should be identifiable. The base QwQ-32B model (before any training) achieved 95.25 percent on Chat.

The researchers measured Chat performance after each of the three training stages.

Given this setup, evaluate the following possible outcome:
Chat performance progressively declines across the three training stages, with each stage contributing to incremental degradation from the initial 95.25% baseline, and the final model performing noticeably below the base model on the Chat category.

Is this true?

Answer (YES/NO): NO